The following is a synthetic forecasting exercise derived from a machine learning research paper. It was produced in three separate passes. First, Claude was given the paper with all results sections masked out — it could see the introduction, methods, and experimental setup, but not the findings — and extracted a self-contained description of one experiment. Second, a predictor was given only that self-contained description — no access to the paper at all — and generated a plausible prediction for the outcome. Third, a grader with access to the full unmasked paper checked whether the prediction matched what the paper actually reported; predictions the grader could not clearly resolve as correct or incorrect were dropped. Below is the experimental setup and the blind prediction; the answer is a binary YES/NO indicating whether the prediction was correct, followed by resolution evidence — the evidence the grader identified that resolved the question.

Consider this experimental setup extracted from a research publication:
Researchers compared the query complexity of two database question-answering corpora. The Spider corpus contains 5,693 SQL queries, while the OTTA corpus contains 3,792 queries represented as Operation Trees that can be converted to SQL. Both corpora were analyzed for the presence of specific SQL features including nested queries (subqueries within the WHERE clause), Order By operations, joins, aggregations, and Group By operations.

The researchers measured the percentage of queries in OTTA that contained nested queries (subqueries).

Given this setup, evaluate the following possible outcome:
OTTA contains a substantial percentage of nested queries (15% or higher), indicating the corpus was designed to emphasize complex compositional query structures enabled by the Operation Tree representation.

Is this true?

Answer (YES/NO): NO